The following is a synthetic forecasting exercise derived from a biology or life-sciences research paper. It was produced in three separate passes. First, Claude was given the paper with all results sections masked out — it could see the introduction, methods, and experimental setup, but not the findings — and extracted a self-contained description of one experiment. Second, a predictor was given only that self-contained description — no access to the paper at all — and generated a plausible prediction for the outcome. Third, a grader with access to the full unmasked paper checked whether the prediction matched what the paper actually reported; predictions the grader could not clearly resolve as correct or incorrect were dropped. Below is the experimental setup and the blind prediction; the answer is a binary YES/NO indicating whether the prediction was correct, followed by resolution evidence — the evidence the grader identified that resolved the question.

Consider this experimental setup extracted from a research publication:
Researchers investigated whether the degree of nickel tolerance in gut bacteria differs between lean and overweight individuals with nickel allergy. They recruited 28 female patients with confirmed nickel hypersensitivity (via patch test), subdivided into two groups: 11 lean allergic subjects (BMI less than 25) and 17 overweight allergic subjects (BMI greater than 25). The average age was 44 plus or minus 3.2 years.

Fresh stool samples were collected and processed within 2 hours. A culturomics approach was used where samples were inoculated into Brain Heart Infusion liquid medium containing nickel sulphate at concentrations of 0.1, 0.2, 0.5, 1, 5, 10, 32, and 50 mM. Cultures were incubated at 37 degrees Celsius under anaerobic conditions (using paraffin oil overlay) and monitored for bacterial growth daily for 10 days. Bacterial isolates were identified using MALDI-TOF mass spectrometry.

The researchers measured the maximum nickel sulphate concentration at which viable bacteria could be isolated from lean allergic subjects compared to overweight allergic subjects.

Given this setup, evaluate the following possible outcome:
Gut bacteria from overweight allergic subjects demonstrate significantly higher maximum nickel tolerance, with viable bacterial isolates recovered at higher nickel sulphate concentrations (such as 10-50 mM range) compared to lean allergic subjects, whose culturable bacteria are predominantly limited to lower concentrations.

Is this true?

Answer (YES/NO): YES